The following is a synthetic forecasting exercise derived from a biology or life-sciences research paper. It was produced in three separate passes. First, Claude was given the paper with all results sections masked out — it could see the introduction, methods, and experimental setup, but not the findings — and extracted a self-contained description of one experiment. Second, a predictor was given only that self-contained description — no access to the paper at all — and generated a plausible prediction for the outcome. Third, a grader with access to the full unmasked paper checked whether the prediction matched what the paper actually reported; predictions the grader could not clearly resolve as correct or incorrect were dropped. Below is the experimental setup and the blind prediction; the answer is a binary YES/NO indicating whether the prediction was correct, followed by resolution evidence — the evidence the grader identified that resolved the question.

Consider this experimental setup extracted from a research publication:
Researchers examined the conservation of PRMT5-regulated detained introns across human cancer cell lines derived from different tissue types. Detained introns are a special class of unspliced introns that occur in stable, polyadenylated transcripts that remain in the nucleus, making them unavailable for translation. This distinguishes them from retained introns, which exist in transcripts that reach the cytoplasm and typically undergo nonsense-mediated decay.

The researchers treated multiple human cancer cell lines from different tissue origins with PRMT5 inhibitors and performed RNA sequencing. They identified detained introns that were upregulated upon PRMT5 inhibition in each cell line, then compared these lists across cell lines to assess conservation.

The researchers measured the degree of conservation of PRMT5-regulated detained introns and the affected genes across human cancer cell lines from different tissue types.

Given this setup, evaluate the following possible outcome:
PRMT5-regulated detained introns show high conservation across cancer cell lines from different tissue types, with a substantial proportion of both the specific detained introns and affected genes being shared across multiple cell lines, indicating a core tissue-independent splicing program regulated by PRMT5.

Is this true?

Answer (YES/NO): YES